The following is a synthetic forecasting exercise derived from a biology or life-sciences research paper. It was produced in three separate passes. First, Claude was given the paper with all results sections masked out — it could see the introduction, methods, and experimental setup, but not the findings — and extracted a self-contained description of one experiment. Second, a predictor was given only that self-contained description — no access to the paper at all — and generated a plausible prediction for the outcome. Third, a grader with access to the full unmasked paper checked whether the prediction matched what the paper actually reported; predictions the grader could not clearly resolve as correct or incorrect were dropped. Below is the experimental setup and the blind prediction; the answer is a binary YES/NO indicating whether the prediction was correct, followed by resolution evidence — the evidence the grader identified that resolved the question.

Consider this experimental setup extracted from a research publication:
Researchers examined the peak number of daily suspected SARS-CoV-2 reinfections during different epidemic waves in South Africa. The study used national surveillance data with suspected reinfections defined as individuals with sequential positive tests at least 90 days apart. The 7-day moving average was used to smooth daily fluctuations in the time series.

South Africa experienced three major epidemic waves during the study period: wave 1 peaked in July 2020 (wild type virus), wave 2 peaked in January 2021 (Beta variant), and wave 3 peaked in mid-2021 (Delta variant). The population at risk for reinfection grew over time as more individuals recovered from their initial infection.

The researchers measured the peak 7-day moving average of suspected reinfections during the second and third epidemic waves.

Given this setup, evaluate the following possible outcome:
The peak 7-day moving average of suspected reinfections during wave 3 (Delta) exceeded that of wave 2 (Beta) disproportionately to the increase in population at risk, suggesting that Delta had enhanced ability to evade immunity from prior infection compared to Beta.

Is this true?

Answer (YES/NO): NO